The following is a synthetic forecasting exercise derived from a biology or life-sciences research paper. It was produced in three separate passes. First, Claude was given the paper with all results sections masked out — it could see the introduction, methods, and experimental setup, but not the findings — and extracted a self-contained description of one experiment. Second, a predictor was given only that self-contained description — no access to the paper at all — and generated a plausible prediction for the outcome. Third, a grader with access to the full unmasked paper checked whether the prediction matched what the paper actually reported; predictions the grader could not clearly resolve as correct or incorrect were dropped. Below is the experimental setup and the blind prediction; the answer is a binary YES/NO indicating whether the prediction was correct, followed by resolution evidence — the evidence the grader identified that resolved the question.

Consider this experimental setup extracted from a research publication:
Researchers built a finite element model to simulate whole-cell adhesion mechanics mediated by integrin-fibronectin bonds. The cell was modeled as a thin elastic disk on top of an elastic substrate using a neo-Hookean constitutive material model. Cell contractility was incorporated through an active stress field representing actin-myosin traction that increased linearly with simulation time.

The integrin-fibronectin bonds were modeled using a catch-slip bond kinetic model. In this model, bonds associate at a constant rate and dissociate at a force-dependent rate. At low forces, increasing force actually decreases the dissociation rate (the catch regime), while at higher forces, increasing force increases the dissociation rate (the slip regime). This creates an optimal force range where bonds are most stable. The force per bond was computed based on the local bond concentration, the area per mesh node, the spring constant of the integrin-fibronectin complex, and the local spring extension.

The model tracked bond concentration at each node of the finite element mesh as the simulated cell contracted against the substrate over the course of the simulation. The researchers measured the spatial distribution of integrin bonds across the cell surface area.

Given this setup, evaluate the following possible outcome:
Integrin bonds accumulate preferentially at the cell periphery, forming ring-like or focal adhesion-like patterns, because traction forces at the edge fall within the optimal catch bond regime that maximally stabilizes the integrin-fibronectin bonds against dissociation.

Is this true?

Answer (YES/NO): YES